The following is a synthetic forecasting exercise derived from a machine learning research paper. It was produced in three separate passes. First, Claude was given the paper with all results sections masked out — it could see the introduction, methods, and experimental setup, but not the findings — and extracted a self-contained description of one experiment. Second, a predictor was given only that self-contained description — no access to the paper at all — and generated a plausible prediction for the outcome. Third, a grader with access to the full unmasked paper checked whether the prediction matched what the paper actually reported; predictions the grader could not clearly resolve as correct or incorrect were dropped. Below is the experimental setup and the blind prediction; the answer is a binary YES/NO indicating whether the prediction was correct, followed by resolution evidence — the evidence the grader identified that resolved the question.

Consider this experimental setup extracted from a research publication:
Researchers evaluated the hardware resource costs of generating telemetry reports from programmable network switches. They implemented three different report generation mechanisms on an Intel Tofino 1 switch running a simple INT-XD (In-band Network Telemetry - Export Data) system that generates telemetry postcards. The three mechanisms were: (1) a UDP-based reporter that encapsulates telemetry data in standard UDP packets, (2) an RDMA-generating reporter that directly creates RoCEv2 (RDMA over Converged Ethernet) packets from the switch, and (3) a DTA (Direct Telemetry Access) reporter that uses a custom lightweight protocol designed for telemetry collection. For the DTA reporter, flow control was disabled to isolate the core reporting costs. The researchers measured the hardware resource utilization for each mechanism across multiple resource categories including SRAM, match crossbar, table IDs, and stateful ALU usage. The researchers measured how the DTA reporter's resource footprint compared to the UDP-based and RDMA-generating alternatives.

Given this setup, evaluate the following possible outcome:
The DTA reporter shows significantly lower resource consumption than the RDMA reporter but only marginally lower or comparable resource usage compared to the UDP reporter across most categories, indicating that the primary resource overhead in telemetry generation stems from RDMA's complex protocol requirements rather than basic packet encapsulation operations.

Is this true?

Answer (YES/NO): YES